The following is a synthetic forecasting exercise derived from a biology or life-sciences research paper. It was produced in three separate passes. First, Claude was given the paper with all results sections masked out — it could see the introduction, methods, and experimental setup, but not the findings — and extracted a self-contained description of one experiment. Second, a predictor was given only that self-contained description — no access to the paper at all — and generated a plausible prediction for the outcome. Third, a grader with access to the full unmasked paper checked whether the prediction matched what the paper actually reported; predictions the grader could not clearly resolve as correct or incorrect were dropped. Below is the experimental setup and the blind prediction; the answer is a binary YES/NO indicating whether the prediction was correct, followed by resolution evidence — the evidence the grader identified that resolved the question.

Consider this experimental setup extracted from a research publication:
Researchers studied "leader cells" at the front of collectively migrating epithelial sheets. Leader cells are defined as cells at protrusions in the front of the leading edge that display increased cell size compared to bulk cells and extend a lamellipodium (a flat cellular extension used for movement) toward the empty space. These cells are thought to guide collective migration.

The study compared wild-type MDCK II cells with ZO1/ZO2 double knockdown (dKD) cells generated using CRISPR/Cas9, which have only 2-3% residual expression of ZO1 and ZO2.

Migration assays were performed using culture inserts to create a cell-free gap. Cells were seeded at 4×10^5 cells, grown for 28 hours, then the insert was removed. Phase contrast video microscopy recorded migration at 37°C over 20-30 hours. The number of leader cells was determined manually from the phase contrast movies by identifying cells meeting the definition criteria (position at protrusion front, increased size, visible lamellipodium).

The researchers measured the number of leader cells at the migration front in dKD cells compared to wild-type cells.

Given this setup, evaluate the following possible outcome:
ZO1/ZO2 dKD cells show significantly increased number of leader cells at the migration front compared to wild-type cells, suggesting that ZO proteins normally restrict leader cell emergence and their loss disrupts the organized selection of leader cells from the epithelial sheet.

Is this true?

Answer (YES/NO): YES